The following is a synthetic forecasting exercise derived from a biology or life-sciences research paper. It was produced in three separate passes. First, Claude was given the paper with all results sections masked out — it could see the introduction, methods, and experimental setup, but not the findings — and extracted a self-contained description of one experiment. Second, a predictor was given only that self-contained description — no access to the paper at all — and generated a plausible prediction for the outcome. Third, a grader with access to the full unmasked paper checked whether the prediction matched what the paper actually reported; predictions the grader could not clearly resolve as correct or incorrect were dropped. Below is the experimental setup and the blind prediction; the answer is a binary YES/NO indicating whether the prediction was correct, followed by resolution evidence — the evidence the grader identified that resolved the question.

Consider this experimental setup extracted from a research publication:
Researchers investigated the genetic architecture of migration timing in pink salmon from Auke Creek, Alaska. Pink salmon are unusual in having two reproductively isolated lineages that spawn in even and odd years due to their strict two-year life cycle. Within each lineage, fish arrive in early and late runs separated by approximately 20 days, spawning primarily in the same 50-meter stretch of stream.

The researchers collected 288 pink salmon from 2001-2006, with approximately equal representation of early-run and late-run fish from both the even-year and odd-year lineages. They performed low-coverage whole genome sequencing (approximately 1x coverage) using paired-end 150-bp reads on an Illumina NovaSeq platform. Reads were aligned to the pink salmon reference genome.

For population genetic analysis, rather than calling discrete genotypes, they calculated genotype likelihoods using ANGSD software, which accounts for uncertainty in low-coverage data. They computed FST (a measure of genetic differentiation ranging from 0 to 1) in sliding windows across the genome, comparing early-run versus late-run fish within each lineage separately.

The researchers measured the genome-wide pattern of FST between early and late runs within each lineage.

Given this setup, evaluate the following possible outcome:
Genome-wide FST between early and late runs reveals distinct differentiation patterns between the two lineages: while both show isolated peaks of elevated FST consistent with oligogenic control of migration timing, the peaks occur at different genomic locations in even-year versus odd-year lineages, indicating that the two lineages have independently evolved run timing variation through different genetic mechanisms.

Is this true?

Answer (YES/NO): NO